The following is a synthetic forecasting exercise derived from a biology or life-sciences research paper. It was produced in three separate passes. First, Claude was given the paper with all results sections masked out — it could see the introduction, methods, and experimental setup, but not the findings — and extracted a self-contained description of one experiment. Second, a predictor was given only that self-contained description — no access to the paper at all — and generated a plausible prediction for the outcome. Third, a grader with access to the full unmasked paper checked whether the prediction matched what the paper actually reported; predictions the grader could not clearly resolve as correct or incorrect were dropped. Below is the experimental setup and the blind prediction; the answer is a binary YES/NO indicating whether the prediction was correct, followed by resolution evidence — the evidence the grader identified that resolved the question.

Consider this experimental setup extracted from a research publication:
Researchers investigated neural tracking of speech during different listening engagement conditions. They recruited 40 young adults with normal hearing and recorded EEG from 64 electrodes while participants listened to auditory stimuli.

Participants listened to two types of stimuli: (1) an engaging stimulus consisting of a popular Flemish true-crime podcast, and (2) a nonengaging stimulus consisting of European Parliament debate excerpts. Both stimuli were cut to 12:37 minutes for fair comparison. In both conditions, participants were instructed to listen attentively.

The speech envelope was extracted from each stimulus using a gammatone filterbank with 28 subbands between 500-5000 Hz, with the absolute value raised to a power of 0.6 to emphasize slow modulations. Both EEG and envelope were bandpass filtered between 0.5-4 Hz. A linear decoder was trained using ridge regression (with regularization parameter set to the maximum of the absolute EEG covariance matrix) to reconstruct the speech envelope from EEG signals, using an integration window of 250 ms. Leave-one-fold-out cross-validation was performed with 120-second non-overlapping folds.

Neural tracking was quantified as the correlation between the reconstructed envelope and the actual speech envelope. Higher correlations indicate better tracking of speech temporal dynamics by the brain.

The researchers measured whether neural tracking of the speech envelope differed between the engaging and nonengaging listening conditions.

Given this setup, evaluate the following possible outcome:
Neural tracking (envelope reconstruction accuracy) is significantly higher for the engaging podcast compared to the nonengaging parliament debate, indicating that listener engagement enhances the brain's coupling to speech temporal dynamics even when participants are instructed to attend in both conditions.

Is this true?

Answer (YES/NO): YES